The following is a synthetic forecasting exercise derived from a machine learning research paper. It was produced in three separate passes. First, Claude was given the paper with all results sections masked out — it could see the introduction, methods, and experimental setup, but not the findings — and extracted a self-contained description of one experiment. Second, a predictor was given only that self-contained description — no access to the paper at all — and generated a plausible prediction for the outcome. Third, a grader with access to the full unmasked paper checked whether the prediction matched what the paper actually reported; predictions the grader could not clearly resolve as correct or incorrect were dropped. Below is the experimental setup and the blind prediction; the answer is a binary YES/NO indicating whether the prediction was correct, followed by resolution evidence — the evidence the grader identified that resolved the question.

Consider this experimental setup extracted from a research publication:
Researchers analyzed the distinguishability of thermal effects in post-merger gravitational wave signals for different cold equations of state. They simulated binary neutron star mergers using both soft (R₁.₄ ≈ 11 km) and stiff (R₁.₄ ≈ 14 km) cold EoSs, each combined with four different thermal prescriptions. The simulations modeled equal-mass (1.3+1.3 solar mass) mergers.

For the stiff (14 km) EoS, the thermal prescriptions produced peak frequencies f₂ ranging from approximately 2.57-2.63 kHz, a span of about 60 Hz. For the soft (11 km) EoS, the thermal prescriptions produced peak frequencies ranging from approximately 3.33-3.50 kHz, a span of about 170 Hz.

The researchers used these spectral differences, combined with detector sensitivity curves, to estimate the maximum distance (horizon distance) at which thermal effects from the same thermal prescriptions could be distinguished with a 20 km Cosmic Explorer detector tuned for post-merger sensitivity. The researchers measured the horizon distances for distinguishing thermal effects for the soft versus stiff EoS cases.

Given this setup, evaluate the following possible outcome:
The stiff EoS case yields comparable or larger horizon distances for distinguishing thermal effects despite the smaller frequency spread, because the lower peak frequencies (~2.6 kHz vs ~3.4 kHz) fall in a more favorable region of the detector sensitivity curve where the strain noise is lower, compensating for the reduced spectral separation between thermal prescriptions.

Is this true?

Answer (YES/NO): YES